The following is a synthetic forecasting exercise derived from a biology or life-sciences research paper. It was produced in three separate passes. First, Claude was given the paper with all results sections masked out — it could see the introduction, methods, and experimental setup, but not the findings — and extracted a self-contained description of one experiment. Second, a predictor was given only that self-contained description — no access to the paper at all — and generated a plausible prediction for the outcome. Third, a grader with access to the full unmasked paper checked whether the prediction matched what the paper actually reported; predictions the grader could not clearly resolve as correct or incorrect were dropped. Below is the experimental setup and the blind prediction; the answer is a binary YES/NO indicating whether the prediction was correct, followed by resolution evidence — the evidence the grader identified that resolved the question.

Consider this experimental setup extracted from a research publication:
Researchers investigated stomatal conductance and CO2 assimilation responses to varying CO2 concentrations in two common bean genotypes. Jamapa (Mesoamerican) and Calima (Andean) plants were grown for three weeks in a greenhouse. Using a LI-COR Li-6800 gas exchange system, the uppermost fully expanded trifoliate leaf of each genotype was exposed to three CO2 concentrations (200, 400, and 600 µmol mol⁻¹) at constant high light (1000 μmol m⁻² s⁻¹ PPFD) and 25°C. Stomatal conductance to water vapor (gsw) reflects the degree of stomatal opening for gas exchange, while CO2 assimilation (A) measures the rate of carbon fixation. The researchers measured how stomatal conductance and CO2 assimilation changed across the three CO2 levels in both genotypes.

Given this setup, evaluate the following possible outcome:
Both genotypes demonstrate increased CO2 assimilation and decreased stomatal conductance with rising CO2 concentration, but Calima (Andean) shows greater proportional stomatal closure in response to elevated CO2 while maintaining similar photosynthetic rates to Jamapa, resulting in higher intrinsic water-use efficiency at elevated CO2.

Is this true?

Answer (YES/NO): NO